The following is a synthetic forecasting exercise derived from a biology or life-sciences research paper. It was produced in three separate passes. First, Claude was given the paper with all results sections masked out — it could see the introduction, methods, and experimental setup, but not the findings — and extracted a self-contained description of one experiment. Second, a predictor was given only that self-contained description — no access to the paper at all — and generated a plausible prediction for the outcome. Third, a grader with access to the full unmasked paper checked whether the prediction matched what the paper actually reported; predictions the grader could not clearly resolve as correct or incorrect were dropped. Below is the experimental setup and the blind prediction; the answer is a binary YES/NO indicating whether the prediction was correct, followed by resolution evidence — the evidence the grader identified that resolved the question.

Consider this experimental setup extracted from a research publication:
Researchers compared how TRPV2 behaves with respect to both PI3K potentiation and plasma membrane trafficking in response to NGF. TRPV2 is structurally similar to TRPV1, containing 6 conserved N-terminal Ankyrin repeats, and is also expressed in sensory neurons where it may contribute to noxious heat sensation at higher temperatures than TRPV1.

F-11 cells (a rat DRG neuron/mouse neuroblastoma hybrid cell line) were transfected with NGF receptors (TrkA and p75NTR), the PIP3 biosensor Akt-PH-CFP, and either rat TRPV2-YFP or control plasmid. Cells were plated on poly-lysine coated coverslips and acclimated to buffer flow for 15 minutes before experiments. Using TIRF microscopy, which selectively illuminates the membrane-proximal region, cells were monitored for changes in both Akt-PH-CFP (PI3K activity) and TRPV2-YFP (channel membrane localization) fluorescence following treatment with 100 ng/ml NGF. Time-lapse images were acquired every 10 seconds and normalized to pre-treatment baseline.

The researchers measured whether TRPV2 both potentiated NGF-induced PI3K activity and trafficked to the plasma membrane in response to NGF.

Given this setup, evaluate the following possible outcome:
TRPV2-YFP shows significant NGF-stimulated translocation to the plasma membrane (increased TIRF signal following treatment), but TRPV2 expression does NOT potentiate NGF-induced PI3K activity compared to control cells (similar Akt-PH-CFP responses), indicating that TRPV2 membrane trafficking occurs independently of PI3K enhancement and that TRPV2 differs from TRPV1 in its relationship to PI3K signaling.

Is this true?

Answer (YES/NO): NO